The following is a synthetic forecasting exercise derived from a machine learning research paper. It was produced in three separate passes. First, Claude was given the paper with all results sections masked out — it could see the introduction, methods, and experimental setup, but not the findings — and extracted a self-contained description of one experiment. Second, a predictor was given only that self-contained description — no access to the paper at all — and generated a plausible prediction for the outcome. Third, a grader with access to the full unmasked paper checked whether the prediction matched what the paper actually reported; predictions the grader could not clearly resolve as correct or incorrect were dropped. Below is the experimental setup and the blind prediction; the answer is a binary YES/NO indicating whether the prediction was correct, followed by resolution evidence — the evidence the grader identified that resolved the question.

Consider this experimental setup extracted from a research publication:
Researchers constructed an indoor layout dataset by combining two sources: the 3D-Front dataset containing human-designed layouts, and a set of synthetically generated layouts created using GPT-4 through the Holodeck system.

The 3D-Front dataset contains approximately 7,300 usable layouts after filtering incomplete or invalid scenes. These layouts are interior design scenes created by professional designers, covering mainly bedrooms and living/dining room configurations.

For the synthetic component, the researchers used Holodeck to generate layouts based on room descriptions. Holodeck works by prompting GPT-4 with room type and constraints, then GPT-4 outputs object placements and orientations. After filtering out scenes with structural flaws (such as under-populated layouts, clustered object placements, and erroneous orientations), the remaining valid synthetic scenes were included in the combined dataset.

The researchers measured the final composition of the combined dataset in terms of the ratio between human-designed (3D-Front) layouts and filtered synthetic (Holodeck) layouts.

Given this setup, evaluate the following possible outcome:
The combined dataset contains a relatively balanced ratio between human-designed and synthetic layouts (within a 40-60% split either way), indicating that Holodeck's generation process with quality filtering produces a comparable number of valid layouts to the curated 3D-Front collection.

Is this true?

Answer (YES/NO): YES